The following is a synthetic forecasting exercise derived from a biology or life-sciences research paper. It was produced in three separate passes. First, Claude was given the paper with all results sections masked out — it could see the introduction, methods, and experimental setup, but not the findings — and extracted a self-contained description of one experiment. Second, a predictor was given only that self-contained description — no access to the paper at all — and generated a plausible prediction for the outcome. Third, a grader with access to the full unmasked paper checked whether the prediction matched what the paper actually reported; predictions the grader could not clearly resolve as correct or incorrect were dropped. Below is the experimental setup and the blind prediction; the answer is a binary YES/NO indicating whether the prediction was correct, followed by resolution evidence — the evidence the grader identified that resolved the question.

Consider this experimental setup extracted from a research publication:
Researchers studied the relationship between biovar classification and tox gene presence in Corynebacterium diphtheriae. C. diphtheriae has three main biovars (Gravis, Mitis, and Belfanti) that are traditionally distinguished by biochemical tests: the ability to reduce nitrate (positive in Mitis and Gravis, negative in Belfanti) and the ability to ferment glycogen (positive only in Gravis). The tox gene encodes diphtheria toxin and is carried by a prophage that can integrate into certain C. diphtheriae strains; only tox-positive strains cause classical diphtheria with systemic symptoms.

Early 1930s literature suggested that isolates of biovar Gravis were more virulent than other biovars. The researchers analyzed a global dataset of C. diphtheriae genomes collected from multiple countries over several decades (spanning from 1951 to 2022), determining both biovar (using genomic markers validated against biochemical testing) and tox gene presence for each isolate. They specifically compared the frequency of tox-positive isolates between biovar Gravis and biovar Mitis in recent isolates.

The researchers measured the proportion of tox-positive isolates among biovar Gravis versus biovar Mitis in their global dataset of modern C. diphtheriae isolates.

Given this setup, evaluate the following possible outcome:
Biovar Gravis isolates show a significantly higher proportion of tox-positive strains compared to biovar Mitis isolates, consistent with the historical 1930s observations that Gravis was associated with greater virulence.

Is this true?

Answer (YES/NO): NO